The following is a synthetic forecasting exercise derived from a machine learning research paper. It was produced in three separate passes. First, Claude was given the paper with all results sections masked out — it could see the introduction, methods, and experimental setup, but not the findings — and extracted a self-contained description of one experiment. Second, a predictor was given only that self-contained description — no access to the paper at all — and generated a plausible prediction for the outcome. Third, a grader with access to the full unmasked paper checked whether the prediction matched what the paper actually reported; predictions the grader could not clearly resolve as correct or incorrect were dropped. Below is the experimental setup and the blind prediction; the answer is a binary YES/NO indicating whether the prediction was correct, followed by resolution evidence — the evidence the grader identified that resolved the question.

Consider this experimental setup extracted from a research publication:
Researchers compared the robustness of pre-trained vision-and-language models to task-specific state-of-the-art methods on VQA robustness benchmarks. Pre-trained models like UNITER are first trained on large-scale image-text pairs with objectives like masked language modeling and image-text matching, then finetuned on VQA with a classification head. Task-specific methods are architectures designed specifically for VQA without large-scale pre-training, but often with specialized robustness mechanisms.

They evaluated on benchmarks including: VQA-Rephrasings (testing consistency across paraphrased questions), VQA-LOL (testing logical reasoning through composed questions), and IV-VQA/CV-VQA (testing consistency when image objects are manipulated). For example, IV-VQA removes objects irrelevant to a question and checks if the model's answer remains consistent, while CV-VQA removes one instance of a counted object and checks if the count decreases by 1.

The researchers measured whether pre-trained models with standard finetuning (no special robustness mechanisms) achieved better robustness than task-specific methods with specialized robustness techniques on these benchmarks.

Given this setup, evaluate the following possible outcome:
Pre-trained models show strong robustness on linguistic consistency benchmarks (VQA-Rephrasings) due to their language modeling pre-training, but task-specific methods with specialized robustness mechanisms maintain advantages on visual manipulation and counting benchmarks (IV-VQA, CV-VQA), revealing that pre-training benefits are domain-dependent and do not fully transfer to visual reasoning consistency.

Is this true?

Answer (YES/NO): NO